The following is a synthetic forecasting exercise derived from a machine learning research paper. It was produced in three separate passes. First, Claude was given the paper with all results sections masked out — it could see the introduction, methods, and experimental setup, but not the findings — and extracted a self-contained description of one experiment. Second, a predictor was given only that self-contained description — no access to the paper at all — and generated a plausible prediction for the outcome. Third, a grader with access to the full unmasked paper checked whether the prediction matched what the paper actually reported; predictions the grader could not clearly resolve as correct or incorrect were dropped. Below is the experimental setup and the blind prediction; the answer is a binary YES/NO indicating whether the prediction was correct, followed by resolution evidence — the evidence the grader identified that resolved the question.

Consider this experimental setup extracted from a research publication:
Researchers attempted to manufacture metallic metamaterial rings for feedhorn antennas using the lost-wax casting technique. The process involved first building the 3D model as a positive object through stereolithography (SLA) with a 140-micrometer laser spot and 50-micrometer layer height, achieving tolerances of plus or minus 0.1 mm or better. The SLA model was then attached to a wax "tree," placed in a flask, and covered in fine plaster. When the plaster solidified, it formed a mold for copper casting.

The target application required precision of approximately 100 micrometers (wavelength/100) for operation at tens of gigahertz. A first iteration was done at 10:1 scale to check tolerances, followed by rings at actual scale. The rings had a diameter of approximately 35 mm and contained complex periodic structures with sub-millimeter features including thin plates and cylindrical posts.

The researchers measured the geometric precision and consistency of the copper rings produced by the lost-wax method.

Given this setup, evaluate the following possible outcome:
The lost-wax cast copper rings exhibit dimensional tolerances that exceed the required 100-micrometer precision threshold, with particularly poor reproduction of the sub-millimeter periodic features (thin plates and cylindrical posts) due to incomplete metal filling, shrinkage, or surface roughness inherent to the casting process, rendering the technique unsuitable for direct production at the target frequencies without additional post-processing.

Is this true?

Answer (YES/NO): NO